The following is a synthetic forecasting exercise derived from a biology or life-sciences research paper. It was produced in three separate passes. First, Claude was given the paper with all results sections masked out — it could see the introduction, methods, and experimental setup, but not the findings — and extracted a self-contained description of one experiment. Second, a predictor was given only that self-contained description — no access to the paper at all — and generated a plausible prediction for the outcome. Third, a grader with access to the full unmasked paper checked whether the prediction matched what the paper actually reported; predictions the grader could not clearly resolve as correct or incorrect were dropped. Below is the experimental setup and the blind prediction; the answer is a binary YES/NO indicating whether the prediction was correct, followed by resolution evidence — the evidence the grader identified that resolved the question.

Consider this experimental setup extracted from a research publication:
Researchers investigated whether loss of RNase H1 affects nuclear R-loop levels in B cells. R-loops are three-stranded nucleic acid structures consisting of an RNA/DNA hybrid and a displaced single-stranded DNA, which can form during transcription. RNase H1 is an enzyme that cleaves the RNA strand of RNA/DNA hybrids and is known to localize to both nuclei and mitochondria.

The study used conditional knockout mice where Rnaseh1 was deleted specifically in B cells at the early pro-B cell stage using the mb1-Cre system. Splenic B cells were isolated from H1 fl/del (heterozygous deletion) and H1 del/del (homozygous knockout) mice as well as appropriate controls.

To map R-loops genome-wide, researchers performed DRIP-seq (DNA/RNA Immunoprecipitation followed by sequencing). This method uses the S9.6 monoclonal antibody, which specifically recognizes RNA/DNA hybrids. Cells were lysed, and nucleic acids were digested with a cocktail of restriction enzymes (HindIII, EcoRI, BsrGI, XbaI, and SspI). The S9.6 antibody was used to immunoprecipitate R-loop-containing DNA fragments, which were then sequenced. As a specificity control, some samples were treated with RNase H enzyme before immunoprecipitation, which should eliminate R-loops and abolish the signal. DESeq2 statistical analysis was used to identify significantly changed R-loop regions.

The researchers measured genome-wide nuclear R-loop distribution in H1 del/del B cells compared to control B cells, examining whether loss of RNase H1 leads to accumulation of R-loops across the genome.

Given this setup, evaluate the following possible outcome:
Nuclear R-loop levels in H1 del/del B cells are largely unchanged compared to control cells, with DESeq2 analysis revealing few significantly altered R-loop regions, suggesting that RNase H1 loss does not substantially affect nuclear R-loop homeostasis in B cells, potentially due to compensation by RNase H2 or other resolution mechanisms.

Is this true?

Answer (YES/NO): YES